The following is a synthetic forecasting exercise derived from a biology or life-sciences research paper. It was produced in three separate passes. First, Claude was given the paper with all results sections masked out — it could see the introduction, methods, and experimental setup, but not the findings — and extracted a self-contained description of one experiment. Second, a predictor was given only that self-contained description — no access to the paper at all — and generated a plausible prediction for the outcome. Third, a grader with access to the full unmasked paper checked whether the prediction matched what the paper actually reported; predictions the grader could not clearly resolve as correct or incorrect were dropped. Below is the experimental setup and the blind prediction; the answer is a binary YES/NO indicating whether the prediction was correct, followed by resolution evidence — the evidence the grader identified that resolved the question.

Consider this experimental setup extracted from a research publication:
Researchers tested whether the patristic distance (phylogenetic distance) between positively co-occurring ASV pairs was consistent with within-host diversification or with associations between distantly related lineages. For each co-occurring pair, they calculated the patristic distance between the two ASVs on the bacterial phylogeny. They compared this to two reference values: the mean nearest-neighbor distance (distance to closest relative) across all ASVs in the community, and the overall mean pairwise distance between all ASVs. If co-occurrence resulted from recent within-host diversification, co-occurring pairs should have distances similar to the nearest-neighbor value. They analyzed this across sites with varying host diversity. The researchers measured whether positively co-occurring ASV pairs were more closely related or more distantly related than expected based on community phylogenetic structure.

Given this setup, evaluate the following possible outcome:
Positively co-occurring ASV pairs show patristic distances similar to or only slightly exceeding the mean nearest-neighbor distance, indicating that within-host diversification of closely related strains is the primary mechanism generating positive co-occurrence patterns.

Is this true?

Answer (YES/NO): NO